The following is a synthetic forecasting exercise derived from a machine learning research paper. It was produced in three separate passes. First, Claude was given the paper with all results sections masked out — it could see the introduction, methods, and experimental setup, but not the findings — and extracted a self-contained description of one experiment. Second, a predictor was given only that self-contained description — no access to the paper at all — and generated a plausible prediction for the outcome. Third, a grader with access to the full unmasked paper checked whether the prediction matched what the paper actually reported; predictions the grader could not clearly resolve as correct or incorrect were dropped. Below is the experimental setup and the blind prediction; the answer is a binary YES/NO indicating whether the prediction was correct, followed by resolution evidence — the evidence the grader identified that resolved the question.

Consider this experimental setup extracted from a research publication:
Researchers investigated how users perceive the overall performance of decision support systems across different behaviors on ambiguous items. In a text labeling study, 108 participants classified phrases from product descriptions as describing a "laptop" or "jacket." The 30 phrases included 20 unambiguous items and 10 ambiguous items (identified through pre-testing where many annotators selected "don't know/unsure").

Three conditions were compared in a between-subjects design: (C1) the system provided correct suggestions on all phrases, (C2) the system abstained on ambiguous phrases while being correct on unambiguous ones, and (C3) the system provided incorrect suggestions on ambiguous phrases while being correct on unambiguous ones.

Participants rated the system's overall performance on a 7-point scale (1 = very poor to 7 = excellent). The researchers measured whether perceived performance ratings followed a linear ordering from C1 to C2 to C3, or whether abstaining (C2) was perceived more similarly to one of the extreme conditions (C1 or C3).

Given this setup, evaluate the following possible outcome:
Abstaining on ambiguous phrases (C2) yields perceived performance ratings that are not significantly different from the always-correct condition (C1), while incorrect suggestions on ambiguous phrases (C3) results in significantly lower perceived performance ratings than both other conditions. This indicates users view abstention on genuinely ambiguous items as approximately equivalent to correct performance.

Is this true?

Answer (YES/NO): NO